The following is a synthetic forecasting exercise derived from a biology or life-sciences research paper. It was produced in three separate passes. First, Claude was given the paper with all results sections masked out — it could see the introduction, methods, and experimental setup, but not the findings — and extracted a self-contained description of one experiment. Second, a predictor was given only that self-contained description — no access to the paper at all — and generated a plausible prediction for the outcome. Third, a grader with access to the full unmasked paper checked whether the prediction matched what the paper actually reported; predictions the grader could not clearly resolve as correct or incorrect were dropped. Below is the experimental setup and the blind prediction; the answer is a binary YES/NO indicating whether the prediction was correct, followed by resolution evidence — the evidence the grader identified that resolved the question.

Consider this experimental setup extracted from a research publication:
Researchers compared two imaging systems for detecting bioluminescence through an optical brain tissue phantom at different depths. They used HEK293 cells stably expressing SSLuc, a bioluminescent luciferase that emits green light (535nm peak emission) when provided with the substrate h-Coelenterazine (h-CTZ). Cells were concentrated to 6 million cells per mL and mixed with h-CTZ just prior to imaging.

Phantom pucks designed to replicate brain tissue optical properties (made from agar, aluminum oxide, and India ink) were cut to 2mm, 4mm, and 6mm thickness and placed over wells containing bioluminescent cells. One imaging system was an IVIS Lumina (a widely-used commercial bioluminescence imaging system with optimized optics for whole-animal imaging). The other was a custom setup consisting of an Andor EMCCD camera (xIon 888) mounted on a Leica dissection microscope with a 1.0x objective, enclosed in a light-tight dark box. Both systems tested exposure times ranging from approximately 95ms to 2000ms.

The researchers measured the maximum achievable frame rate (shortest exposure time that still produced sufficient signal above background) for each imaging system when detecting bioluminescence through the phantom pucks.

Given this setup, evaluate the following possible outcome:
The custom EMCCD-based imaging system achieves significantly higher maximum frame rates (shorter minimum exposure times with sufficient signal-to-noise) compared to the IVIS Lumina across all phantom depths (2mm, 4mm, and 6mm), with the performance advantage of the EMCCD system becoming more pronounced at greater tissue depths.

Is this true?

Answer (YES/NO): NO